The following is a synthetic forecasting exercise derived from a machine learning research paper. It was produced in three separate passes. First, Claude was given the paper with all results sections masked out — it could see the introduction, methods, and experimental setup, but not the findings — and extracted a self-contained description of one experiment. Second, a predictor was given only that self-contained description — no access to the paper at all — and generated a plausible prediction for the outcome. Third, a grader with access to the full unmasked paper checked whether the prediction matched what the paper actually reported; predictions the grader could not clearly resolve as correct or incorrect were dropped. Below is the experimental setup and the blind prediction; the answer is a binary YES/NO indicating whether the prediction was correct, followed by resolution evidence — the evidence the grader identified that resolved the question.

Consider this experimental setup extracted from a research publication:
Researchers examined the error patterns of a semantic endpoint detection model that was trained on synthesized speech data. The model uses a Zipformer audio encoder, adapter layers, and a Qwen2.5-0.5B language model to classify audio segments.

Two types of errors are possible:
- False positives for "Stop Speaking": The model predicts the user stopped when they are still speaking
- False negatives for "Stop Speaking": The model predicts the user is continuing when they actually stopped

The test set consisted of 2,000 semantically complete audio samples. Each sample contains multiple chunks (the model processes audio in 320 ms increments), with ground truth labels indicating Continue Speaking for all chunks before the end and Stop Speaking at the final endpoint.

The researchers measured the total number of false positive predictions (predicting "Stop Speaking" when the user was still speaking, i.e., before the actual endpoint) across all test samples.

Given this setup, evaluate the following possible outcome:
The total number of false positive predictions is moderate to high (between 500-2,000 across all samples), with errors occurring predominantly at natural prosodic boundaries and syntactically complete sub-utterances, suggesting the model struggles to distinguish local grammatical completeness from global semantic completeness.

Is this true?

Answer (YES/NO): NO